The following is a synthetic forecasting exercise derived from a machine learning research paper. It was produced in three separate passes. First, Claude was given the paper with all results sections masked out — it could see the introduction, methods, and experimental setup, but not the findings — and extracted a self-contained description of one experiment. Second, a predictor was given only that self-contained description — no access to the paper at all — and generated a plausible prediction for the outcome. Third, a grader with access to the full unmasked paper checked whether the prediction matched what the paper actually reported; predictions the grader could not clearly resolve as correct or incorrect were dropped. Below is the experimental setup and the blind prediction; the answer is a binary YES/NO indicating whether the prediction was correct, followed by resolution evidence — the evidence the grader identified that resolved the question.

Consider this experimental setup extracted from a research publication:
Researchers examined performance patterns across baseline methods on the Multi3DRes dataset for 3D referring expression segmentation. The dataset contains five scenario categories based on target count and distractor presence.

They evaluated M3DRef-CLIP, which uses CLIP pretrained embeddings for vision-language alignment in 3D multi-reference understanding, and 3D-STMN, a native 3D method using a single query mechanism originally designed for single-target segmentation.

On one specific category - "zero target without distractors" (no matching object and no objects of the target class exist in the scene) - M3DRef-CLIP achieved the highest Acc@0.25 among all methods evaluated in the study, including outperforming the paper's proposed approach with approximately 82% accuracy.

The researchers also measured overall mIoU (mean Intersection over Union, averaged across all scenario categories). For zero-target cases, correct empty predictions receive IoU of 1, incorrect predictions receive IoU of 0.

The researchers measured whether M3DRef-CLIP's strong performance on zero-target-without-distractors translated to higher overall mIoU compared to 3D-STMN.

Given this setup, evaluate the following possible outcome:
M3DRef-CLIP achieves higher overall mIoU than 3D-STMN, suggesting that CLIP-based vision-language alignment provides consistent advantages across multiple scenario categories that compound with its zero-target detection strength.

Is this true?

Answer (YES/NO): NO